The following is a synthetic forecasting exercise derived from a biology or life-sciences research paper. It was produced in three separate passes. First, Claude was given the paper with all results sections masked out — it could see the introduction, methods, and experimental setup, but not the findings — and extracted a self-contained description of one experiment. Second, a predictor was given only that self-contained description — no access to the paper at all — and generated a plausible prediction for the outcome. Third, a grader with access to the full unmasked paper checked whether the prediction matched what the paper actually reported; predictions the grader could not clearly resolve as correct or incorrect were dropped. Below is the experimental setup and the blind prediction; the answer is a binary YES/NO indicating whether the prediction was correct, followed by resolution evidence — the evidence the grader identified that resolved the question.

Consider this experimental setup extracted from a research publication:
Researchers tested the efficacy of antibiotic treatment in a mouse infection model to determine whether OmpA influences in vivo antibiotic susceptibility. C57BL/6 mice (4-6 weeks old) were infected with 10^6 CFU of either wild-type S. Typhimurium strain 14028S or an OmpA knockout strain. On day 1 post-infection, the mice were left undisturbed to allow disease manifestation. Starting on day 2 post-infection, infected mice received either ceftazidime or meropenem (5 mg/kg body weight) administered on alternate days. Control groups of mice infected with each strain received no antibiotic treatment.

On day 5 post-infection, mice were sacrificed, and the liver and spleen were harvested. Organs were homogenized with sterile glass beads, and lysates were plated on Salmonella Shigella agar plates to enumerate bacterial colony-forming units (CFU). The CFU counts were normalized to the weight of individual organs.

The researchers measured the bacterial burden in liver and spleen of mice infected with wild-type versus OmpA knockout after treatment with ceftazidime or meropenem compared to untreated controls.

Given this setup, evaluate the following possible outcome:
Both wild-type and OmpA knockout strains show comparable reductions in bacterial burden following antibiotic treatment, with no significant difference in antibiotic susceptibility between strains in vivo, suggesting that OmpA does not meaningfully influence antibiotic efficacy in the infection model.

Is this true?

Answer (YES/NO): NO